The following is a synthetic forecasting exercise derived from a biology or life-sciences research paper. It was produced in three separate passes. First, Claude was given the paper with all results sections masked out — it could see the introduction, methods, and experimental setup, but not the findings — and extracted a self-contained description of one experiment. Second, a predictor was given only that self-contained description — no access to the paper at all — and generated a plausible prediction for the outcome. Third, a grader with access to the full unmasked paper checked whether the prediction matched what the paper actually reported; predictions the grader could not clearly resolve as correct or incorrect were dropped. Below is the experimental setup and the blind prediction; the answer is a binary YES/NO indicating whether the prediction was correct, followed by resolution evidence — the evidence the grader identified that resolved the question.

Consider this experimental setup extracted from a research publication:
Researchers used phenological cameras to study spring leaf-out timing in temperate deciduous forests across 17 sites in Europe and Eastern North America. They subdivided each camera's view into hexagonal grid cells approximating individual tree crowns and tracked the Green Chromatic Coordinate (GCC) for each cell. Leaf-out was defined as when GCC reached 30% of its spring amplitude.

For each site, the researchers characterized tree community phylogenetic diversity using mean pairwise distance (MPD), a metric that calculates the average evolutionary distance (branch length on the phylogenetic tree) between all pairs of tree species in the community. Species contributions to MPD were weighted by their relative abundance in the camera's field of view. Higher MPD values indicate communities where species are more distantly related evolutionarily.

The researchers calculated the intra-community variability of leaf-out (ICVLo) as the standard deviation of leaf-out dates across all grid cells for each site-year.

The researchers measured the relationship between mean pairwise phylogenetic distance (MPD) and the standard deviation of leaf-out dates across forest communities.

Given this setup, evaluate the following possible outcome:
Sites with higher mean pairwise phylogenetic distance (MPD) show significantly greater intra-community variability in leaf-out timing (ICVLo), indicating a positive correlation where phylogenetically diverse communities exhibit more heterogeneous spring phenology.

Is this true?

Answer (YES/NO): NO